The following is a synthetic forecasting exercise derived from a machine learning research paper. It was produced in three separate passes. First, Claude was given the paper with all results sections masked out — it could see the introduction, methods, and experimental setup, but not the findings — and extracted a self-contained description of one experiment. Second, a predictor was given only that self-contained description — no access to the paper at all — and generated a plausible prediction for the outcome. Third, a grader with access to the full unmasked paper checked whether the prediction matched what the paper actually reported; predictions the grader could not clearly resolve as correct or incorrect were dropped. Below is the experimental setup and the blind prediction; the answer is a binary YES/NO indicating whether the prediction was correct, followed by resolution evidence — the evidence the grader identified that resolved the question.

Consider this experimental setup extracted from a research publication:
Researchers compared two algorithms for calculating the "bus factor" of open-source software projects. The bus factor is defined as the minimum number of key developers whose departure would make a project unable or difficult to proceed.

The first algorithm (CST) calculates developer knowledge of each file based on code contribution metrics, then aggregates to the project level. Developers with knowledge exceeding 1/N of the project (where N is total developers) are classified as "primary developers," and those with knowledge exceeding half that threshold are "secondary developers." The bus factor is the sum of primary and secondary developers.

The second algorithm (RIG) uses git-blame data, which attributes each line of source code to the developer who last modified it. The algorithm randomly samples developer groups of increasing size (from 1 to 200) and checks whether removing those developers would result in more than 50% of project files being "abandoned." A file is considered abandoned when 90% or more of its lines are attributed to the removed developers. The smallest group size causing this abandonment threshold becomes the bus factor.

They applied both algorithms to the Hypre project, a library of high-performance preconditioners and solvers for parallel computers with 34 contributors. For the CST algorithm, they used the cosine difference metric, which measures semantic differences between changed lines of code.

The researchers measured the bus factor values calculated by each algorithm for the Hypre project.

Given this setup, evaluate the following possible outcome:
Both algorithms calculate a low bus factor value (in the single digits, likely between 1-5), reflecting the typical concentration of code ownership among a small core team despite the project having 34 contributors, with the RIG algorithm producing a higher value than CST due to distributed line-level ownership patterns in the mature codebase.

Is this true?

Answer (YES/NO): NO